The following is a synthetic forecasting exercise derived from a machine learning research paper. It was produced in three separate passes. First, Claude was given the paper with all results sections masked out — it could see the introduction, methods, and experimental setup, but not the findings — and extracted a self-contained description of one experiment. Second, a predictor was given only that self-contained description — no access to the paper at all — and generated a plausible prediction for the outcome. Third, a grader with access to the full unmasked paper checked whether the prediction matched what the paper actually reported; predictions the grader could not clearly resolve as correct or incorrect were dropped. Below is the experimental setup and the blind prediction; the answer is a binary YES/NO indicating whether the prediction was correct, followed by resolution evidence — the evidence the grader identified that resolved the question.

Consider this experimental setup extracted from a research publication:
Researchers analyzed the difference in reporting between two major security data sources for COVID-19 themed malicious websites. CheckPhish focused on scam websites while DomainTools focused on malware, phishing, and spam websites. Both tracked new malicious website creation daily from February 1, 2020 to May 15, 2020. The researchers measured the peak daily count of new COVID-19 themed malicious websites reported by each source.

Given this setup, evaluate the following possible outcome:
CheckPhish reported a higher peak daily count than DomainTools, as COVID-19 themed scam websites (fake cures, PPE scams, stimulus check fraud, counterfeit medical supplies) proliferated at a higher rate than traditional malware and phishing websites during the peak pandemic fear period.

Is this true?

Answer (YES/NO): YES